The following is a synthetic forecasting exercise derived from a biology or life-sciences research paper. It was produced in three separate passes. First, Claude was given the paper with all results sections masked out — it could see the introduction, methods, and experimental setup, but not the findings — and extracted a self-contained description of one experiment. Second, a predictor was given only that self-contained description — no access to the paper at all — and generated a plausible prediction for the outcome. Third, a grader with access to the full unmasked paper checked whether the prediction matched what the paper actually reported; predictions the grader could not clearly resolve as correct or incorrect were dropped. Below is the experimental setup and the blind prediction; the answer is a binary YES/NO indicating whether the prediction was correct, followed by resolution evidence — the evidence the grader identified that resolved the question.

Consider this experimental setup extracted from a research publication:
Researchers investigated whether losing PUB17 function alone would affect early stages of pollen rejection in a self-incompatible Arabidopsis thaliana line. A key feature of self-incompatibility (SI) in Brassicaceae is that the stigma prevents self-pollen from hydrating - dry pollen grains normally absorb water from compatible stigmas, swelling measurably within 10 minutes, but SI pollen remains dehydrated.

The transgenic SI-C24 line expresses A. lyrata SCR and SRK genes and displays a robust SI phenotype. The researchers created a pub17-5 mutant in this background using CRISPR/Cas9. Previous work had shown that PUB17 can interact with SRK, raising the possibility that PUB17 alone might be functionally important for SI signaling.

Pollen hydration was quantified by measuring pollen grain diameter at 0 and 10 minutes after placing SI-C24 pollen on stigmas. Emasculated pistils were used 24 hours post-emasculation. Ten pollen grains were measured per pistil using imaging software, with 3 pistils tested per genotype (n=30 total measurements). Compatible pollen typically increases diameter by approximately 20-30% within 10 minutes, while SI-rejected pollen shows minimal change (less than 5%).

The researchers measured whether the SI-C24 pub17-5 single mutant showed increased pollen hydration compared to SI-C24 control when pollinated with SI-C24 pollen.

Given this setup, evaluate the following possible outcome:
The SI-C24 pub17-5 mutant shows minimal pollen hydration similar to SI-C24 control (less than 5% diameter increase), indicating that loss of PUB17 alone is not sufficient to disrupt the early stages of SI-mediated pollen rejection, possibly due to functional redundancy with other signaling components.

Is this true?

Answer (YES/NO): YES